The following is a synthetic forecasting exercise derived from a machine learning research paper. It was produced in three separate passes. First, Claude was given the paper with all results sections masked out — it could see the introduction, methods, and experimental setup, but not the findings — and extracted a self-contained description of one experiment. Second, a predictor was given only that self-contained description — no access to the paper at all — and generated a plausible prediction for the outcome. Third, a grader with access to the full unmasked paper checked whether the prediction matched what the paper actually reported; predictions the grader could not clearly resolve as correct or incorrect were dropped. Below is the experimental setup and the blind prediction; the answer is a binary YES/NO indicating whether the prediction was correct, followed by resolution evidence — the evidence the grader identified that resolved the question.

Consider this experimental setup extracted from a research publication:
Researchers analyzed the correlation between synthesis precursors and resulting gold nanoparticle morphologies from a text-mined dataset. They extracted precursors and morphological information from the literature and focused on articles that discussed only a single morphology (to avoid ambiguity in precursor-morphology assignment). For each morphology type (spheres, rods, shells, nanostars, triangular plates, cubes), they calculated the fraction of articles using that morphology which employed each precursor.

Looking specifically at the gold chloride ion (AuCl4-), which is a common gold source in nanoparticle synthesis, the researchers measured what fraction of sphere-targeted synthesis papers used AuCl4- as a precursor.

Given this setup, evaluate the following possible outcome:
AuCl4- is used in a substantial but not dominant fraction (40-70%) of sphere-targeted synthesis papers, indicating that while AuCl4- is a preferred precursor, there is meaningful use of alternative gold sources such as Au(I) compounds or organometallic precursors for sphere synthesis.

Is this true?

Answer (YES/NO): NO